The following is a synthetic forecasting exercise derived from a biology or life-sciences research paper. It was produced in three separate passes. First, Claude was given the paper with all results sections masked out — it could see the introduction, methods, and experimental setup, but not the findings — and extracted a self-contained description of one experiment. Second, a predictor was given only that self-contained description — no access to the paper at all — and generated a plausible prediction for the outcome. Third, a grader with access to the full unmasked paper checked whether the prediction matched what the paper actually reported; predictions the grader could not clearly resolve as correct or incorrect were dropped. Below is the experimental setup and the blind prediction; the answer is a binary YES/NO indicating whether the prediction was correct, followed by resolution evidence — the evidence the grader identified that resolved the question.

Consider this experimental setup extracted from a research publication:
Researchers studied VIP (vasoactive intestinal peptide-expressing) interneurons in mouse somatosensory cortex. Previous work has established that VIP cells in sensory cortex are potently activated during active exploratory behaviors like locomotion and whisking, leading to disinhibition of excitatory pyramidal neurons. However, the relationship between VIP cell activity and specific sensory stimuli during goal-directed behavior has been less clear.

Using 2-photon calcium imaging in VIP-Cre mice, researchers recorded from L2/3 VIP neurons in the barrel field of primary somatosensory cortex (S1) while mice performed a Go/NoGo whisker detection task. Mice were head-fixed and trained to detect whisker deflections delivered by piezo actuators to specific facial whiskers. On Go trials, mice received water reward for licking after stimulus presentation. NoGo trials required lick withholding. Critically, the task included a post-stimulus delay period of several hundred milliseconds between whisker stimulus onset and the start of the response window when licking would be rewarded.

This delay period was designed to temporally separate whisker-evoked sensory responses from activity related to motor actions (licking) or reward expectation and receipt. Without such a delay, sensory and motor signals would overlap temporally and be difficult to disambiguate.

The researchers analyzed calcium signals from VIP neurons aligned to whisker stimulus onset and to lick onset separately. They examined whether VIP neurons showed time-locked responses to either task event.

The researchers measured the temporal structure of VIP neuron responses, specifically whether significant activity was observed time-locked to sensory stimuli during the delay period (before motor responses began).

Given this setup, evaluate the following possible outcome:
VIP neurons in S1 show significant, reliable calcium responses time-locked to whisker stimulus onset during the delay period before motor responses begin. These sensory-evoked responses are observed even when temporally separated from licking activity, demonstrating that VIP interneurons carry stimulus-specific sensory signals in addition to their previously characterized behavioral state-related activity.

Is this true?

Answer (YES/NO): YES